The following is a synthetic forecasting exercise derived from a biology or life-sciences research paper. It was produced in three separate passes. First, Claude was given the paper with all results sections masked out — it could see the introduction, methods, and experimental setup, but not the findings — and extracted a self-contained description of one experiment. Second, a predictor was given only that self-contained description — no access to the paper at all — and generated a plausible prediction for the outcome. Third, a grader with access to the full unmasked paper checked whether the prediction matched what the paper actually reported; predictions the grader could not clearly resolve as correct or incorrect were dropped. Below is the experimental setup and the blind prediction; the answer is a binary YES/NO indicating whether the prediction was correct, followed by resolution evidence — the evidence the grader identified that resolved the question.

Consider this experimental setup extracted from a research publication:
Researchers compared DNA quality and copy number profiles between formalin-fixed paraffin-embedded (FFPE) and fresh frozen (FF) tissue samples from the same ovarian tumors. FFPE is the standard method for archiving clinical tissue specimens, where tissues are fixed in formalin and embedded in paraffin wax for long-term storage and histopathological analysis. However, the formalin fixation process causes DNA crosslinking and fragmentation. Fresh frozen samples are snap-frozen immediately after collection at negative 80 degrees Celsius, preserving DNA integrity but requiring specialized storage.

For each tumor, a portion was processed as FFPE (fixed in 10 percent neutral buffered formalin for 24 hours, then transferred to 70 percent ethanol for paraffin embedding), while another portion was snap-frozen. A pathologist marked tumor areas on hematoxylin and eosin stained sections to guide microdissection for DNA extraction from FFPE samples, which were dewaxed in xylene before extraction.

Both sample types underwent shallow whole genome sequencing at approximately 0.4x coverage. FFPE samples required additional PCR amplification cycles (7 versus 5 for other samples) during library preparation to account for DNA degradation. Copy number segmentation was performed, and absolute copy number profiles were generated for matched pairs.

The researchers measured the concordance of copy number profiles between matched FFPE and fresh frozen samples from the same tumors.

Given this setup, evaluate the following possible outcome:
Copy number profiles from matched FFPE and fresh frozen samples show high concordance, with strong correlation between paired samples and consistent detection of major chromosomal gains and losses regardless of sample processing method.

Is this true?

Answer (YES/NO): YES